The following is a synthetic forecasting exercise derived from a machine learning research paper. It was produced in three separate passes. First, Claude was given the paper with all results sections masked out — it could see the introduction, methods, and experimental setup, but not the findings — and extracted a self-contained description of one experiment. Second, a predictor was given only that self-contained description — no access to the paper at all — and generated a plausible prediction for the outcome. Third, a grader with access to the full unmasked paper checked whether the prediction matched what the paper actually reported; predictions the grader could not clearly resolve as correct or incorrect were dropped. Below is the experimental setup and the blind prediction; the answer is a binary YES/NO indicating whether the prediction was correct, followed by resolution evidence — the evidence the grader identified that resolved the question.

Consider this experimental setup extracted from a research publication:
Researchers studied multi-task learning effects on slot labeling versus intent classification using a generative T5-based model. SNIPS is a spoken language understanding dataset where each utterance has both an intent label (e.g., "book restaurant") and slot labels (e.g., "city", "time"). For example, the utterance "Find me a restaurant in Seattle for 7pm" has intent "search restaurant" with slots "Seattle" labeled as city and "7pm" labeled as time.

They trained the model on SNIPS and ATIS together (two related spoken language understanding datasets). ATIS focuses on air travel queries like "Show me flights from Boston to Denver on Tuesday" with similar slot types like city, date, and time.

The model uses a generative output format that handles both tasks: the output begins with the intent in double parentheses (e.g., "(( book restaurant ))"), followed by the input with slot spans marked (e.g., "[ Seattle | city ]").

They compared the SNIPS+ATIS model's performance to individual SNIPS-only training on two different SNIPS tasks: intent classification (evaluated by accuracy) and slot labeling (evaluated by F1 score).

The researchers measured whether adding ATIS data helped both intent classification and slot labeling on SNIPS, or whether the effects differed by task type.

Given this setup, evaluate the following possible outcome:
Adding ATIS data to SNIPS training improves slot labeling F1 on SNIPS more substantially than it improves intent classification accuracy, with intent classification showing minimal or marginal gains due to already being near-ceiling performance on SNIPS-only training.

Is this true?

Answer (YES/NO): NO